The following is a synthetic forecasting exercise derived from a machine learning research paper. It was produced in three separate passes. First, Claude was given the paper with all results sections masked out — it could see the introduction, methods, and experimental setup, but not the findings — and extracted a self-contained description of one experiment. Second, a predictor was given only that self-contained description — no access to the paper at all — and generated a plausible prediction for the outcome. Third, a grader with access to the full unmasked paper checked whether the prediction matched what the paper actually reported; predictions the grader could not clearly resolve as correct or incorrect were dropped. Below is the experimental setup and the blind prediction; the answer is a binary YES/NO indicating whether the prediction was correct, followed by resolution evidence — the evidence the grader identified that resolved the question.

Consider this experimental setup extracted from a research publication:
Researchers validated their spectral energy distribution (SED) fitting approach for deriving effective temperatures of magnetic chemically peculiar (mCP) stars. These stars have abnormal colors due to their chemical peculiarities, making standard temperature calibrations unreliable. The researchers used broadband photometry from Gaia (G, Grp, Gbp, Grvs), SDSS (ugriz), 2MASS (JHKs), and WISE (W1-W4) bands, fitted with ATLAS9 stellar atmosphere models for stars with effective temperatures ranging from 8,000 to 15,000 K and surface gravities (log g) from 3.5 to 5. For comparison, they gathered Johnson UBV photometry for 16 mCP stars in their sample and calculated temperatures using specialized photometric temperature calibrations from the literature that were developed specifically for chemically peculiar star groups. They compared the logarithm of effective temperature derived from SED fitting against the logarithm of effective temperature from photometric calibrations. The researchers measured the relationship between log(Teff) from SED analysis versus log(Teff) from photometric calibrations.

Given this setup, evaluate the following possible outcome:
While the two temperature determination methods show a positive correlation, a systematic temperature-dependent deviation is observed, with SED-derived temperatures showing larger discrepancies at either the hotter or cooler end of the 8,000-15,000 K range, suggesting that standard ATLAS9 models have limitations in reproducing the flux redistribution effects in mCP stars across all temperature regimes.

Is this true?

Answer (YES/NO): NO